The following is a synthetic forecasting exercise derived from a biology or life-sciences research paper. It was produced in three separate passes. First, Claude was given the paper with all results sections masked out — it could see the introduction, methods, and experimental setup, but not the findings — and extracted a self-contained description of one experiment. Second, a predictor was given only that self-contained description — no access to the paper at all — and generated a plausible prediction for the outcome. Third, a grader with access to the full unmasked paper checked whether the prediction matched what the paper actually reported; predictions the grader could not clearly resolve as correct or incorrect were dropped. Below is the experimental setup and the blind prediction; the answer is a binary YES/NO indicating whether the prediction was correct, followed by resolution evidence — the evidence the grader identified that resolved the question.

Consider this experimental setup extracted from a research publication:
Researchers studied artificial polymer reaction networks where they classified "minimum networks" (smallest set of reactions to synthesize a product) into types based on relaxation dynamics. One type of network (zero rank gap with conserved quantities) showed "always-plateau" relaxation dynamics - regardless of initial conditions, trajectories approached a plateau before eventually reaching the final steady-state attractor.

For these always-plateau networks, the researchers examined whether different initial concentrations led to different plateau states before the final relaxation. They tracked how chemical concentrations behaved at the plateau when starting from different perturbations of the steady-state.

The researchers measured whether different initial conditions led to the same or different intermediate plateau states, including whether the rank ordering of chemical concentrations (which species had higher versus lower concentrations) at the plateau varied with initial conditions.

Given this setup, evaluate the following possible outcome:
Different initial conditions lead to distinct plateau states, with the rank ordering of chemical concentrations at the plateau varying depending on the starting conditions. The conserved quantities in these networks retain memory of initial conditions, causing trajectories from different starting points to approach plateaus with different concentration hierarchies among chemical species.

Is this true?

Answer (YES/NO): YES